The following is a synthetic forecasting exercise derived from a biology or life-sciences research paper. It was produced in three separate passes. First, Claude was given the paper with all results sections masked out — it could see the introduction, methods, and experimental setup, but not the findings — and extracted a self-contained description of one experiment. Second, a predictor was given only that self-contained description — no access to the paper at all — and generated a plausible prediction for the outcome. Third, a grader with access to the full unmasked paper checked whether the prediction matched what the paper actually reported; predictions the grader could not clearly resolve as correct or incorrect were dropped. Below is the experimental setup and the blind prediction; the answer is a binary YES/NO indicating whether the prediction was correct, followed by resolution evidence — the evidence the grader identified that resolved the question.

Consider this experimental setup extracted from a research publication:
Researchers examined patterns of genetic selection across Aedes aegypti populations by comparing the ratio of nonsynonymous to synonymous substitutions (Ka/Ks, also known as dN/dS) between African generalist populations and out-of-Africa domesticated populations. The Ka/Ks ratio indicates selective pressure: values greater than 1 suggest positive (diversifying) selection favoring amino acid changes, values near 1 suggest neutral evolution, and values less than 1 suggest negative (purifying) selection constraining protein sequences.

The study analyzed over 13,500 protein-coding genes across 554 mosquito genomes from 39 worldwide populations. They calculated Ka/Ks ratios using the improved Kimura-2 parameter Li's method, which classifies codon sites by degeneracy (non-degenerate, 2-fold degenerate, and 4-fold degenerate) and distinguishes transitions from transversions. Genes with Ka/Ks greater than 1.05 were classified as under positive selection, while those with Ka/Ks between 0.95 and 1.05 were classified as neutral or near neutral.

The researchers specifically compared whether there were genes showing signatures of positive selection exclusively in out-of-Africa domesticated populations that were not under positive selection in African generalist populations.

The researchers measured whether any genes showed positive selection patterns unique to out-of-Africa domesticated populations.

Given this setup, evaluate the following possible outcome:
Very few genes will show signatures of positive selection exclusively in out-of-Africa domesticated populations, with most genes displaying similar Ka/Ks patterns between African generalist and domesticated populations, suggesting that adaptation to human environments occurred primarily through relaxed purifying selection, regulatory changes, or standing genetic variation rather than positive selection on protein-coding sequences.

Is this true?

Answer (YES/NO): NO